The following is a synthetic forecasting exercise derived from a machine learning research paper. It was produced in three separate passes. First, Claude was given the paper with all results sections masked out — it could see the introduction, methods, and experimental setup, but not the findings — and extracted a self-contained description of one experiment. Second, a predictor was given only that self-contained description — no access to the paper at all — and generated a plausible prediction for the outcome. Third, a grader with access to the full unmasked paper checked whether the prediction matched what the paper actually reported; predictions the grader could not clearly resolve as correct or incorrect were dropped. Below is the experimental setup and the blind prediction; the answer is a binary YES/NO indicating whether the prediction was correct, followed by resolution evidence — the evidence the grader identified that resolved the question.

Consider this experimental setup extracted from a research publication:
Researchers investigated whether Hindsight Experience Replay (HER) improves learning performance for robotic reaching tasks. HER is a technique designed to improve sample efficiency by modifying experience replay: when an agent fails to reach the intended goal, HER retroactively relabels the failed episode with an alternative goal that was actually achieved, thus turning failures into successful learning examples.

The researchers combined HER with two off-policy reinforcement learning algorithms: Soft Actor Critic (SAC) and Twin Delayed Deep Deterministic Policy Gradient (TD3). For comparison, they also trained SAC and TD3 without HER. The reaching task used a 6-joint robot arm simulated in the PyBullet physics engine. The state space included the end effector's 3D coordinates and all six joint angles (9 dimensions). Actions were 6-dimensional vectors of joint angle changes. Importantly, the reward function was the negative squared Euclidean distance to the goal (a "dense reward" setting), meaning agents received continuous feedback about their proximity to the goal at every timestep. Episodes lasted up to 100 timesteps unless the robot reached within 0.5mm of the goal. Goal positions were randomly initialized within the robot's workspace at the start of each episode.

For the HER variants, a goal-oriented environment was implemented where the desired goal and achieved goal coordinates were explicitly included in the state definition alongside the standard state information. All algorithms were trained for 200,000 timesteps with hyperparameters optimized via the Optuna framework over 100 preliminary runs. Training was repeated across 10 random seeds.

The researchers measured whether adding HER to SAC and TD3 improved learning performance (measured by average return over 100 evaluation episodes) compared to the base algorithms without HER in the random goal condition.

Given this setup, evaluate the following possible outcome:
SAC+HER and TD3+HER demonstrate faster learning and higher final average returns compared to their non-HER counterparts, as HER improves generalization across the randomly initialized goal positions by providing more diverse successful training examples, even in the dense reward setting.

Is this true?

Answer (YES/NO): NO